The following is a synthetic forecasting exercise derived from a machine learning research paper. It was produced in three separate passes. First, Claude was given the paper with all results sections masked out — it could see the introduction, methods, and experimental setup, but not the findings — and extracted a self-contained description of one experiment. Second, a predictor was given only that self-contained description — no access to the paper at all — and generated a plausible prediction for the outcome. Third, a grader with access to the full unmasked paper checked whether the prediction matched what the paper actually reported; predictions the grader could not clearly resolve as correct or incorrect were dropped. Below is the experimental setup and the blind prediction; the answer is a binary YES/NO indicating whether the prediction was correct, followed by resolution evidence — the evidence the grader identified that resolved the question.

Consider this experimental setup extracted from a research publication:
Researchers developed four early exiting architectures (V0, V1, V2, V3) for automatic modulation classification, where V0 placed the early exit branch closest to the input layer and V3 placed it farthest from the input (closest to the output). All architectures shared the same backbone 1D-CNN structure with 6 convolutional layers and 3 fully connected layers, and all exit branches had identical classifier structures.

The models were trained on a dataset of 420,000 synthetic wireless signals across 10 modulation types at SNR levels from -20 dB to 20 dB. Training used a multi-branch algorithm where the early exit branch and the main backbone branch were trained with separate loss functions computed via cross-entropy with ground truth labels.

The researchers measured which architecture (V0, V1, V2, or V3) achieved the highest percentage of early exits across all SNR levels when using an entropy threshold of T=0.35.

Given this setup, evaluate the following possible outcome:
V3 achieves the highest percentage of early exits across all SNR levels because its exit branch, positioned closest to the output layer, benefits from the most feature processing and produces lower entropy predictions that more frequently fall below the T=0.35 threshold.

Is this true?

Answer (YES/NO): NO